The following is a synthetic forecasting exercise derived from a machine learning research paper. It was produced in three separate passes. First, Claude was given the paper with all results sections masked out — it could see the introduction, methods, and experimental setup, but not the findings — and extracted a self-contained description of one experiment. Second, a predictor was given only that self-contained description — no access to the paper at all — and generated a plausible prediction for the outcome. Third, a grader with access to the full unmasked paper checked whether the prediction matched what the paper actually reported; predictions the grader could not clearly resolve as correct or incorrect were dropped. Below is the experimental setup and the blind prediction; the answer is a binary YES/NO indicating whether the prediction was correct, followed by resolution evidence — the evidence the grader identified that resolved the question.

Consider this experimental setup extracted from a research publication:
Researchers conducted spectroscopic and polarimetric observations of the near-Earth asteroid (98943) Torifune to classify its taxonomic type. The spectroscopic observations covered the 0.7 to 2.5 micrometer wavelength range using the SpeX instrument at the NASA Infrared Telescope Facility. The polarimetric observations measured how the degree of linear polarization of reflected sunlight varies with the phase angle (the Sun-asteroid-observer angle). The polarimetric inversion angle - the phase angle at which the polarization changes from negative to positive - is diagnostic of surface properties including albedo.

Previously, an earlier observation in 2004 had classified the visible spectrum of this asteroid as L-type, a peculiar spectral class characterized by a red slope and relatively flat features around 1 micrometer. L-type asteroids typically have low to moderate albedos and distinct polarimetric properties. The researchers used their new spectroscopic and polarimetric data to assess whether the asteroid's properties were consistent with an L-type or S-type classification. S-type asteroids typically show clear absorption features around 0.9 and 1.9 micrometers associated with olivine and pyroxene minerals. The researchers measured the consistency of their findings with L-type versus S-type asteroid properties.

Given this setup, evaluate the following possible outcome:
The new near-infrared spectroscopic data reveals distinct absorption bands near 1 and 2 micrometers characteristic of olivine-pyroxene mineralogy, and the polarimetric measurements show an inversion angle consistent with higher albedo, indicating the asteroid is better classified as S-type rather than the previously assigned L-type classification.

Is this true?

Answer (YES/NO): YES